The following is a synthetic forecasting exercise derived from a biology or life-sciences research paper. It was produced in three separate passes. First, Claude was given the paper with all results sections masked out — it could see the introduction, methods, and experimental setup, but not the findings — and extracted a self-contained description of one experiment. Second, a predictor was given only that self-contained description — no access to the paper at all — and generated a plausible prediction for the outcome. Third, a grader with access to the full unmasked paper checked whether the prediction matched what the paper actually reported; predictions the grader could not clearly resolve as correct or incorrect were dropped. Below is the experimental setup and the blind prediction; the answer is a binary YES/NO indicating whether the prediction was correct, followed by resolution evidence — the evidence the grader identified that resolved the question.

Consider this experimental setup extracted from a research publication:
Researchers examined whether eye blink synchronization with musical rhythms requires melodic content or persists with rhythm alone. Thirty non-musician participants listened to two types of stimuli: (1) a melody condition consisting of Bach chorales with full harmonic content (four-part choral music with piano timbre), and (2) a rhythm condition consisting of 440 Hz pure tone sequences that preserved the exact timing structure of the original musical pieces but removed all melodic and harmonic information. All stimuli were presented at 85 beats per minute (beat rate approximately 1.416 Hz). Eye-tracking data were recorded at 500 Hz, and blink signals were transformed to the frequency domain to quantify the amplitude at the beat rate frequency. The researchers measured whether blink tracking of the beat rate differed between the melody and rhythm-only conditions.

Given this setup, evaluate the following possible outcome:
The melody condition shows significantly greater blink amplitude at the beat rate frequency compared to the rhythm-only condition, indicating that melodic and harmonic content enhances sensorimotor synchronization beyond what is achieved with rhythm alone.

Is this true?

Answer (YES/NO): NO